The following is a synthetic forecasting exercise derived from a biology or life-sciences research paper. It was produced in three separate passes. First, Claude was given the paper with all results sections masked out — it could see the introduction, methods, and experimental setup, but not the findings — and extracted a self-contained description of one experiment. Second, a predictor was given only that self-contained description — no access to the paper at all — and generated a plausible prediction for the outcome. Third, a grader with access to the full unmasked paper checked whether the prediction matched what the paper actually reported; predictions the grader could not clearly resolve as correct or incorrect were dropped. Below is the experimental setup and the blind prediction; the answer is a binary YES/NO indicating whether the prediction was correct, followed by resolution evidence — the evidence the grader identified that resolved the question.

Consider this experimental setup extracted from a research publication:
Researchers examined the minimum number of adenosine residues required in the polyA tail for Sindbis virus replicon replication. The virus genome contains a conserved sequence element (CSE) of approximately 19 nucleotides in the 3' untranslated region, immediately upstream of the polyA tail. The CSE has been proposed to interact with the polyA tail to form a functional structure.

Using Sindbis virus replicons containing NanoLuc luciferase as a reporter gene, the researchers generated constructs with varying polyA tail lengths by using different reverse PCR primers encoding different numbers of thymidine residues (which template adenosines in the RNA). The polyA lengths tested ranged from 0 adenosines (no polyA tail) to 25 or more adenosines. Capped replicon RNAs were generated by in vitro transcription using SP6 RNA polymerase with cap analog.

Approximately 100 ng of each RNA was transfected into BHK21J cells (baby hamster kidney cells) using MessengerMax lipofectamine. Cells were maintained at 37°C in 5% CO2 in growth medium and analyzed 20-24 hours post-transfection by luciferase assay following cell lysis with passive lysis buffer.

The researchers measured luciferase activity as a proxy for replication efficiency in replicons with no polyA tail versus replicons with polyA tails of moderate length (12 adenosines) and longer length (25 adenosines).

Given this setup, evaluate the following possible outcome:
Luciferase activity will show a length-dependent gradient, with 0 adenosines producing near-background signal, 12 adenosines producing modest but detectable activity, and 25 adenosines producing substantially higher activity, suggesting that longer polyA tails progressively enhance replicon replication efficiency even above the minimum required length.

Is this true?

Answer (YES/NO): YES